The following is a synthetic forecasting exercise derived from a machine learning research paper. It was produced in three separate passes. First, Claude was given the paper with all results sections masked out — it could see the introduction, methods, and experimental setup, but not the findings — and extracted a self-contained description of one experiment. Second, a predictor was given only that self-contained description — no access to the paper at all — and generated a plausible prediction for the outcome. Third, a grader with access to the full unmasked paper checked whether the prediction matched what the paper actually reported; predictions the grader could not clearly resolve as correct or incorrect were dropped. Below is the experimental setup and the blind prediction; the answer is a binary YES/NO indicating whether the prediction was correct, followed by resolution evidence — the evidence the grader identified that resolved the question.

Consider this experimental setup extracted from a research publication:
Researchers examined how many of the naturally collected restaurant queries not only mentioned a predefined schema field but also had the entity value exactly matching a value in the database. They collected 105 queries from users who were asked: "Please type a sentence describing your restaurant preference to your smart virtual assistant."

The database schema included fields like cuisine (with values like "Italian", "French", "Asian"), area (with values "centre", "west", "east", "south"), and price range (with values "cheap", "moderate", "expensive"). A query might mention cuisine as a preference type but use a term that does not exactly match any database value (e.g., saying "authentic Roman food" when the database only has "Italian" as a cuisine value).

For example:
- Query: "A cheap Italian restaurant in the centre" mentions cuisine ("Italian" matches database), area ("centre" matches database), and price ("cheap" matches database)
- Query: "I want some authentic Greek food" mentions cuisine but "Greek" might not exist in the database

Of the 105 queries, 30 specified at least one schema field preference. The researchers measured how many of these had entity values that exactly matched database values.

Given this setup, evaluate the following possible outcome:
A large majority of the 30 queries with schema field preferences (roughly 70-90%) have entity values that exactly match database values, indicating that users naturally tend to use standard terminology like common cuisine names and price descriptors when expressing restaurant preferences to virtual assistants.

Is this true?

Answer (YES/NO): NO